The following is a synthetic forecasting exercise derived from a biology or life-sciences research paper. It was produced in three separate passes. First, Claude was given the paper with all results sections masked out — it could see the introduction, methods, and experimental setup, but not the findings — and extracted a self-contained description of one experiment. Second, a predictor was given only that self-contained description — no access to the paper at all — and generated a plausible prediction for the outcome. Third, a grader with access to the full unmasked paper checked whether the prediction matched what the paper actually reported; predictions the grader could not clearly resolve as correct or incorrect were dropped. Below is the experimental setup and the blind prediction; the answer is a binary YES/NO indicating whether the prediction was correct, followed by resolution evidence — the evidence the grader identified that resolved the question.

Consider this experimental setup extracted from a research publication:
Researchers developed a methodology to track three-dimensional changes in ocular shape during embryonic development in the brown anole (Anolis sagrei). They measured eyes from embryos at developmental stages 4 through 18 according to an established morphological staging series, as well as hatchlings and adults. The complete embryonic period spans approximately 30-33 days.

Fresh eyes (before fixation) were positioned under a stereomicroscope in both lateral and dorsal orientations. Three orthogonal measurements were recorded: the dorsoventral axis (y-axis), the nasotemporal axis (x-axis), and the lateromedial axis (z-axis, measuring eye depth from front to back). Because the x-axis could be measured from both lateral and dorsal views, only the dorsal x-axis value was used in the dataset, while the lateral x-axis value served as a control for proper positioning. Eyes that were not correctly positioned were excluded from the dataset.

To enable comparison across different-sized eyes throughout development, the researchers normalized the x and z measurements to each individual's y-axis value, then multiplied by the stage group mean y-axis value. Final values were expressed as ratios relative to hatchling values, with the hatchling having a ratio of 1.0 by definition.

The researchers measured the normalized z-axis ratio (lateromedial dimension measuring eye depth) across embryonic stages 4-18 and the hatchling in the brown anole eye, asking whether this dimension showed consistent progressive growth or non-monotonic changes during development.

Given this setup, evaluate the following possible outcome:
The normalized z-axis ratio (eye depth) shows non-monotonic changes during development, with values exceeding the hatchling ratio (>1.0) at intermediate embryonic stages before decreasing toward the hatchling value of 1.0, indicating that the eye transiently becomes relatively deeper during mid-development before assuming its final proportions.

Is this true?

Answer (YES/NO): YES